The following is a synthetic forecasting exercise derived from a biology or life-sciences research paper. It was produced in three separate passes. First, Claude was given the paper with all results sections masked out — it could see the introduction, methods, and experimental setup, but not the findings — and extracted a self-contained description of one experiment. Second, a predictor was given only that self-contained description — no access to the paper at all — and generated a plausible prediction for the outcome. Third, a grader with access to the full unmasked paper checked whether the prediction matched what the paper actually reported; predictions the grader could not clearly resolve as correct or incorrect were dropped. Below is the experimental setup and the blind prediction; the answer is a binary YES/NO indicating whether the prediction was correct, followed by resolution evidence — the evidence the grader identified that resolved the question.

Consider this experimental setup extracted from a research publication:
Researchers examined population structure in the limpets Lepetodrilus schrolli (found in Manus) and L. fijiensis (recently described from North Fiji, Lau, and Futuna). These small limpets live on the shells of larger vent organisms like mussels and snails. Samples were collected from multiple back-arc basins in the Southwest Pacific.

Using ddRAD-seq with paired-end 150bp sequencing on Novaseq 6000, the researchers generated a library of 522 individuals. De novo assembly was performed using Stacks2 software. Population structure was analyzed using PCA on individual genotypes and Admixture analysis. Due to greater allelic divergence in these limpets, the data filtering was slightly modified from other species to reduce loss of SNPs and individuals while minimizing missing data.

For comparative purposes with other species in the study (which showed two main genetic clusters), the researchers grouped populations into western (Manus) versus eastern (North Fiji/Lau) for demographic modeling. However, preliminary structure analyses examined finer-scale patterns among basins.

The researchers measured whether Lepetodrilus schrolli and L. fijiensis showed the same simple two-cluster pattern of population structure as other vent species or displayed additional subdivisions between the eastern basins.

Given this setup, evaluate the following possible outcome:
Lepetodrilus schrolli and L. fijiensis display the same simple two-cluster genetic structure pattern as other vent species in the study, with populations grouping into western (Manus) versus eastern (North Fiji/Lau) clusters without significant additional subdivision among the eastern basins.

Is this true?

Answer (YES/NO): NO